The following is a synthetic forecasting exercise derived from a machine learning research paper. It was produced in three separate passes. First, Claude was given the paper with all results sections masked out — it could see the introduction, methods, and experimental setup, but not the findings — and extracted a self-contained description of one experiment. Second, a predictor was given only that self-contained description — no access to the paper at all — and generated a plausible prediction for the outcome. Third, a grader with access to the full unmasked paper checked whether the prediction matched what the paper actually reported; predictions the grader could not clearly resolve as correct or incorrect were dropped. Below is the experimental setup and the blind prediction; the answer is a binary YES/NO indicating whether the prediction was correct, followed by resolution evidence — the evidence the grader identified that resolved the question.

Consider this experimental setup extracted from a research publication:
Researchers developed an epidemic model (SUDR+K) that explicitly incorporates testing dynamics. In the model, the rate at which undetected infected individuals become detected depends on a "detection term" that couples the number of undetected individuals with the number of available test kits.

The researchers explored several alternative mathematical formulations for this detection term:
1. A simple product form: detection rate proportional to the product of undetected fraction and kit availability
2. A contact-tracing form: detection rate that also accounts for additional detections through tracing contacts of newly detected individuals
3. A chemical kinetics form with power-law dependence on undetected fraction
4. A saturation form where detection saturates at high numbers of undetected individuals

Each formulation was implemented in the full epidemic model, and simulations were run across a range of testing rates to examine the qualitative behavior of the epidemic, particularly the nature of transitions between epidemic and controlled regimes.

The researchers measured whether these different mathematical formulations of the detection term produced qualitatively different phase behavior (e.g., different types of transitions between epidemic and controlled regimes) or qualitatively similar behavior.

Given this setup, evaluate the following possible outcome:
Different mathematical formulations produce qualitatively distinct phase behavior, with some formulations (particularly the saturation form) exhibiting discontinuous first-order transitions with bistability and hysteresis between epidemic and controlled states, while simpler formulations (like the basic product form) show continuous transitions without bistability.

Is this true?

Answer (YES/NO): NO